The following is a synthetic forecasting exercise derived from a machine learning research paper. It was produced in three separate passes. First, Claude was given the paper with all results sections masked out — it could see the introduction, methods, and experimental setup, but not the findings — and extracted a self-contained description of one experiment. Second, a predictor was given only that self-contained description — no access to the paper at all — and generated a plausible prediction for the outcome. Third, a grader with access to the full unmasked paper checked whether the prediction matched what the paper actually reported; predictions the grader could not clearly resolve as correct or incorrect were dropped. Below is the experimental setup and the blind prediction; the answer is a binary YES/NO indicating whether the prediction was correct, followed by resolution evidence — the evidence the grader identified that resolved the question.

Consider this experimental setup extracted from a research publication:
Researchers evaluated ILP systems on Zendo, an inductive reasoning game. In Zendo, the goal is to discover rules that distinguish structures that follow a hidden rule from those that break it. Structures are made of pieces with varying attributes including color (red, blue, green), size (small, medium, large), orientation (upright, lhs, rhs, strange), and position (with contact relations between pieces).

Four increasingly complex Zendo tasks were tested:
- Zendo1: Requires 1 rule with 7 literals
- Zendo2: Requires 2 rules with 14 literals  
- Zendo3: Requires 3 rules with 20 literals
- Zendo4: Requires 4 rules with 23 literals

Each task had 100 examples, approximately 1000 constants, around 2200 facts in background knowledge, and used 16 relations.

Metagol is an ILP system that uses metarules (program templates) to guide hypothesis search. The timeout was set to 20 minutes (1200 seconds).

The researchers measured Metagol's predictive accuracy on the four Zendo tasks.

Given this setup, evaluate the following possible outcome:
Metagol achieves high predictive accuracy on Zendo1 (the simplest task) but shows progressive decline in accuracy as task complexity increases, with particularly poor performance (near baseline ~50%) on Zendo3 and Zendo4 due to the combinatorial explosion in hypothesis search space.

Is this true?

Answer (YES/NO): NO